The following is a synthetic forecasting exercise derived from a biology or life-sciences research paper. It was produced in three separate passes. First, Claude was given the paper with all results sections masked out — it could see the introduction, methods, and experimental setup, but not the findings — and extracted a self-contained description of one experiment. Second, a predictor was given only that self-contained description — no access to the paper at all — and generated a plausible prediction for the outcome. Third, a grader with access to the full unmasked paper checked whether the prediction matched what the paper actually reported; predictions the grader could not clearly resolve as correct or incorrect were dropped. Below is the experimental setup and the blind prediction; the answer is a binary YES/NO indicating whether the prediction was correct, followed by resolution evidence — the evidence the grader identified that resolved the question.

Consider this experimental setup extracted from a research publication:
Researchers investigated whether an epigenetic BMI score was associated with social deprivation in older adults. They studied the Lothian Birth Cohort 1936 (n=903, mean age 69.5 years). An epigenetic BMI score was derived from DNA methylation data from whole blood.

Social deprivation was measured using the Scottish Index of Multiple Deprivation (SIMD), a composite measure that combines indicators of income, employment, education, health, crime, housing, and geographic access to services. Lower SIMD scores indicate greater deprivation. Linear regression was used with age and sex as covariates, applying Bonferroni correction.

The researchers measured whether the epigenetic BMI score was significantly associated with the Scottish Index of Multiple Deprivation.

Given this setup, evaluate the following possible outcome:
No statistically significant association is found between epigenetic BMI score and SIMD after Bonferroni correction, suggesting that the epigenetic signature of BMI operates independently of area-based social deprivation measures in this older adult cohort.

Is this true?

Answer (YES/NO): NO